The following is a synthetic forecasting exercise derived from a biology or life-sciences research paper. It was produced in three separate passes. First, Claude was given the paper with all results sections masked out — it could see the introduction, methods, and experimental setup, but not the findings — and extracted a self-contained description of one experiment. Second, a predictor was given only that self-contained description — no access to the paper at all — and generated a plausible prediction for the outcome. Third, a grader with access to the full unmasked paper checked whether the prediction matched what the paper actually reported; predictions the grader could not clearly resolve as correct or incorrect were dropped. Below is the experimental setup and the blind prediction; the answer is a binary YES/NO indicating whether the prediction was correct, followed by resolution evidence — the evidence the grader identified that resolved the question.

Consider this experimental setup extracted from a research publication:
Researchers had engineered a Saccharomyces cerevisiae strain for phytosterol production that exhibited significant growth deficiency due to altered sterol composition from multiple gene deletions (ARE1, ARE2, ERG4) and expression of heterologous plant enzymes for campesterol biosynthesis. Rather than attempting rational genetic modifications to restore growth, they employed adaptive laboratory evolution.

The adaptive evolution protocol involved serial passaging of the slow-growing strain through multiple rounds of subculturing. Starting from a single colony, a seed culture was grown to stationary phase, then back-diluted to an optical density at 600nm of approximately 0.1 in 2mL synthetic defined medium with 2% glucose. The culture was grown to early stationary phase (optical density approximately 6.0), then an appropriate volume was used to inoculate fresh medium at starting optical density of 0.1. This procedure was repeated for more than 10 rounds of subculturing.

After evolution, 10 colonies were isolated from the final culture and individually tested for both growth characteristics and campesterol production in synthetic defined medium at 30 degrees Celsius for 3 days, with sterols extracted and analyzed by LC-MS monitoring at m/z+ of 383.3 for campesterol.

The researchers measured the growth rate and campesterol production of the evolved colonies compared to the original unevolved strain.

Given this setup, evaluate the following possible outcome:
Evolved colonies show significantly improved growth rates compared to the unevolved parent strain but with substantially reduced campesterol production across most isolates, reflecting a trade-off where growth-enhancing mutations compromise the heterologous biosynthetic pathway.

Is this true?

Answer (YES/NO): NO